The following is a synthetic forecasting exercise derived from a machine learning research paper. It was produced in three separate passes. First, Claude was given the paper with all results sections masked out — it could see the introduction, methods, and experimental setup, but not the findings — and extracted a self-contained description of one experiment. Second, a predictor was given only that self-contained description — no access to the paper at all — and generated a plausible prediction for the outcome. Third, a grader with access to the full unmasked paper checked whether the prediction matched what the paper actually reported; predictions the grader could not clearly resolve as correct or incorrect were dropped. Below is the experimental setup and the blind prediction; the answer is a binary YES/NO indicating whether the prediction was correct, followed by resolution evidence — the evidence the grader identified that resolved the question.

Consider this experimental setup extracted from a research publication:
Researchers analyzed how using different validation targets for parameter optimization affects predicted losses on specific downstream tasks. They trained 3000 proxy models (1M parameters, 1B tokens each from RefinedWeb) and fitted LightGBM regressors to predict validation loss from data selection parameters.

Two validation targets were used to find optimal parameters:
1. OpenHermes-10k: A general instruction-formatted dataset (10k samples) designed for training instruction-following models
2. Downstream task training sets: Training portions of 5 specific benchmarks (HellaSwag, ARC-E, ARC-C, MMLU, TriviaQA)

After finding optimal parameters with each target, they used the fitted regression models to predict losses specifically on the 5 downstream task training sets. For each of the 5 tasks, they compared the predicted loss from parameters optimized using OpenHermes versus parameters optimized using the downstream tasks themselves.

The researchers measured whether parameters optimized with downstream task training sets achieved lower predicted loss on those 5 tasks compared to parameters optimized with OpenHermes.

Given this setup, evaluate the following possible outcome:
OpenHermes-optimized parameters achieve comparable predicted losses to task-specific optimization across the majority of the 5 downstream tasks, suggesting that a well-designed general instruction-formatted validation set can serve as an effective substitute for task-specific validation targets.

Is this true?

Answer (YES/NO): NO